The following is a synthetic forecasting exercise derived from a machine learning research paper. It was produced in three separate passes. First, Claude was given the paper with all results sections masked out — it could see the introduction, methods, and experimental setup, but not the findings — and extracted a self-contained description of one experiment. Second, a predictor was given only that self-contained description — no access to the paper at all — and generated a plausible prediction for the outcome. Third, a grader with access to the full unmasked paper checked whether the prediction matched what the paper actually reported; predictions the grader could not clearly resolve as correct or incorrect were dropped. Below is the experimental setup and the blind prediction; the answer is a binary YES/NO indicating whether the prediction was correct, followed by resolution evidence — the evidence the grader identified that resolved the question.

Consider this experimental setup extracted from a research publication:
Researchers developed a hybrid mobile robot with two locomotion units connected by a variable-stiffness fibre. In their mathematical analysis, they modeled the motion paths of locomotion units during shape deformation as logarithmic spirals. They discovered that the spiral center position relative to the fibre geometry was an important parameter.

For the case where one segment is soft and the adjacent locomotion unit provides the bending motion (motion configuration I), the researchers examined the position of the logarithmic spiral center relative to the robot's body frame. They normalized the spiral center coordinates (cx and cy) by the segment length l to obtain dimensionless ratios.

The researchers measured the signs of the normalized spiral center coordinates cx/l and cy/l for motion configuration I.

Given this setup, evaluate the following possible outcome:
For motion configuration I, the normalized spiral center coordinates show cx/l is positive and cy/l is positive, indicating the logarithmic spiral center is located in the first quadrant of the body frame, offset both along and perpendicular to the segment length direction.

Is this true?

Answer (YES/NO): NO